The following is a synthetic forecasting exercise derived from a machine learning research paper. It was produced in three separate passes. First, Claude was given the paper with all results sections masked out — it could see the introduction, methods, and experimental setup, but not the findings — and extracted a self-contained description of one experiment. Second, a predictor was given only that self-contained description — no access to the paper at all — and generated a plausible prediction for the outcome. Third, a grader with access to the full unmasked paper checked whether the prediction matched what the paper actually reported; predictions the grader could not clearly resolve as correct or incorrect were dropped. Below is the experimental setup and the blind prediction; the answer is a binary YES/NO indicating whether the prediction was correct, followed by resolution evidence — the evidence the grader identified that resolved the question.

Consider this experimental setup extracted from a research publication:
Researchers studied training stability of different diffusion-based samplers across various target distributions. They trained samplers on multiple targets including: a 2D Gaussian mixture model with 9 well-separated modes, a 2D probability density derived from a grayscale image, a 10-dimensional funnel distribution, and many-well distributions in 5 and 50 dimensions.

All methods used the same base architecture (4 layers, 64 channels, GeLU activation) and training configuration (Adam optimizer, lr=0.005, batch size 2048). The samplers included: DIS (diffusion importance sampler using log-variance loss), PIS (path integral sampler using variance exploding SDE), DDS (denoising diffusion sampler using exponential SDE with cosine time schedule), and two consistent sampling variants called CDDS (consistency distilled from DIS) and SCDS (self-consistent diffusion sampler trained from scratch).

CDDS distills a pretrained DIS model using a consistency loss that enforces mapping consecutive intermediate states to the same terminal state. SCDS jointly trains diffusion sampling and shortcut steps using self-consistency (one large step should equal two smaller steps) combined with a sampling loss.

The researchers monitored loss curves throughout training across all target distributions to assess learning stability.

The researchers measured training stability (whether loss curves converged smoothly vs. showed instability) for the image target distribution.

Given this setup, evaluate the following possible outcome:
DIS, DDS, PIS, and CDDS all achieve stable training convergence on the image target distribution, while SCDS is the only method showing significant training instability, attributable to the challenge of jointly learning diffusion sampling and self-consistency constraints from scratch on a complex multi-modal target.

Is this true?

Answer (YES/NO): NO